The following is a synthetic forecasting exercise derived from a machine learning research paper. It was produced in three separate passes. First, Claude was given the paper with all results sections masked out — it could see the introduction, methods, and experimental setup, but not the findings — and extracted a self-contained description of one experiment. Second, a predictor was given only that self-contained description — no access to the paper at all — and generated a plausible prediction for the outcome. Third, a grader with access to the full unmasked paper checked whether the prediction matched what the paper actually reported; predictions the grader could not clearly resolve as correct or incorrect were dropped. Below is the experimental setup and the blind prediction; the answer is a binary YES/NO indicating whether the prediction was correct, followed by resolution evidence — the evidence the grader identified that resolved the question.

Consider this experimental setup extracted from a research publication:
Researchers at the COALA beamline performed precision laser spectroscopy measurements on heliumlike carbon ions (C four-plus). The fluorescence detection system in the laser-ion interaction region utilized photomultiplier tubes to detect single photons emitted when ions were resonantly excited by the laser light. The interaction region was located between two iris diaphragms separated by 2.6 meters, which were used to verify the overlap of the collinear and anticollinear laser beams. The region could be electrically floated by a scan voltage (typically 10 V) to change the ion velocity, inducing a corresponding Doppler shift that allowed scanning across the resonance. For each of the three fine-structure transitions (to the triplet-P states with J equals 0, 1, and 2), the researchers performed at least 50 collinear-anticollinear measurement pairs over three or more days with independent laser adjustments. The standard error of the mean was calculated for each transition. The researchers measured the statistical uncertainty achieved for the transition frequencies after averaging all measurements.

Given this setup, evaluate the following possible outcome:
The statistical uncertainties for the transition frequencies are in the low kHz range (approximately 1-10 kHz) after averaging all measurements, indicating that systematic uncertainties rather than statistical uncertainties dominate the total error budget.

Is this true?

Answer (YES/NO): NO